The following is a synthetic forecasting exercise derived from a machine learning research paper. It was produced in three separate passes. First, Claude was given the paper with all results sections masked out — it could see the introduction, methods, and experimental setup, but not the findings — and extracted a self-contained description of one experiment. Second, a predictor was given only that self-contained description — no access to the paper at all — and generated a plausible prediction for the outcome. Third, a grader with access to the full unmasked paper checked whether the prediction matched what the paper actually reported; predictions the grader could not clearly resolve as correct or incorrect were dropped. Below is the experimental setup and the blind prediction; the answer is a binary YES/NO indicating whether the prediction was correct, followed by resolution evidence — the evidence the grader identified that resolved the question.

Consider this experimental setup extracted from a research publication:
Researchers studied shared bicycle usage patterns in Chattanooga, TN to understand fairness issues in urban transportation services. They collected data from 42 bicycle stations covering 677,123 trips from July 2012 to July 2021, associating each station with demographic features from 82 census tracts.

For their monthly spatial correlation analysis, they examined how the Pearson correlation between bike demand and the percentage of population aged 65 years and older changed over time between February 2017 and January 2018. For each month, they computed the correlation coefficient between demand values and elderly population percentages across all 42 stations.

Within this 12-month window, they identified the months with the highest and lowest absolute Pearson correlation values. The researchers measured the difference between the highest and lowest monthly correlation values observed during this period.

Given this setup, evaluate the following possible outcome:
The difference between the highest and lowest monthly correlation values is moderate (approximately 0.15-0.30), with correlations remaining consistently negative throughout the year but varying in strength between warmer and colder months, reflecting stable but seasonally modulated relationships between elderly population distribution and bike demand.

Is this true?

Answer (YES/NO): NO